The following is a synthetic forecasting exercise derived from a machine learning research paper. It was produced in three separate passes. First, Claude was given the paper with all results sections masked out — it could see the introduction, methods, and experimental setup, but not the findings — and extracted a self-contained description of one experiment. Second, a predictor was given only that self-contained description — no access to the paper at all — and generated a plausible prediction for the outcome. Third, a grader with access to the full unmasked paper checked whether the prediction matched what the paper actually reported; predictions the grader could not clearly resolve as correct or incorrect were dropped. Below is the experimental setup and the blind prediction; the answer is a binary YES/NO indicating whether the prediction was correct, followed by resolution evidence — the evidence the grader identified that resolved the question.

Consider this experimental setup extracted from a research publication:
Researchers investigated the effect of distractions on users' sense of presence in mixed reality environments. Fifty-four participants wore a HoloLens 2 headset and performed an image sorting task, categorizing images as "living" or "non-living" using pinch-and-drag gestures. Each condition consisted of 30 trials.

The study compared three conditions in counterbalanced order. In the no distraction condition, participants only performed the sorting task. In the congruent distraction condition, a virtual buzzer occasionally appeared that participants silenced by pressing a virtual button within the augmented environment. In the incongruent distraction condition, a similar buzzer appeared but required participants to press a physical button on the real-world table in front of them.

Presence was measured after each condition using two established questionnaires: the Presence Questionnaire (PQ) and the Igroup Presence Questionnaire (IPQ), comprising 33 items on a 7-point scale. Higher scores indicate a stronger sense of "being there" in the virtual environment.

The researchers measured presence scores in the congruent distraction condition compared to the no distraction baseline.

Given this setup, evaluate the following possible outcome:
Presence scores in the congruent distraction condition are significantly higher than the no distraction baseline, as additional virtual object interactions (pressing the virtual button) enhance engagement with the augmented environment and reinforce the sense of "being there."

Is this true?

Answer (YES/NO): NO